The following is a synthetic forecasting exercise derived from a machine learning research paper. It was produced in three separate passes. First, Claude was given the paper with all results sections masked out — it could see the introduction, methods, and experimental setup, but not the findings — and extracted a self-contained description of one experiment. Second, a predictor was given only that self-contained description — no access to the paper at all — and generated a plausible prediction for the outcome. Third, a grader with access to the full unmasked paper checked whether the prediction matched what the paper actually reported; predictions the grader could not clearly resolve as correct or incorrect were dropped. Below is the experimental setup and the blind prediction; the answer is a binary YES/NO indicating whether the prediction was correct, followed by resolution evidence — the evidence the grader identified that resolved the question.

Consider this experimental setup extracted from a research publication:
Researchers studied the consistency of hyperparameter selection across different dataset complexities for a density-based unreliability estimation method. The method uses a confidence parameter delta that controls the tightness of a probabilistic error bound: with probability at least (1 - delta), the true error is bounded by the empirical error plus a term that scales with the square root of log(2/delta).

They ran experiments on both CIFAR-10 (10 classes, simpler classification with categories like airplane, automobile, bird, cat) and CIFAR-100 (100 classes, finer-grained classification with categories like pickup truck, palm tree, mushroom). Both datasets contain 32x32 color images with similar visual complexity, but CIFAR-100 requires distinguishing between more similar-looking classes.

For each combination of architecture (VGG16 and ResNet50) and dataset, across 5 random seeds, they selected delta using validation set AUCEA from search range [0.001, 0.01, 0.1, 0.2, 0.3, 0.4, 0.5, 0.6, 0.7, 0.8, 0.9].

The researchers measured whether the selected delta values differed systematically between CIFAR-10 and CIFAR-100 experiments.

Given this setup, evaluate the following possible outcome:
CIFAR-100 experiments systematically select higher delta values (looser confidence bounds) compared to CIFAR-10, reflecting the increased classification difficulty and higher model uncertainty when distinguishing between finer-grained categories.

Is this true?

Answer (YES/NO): NO